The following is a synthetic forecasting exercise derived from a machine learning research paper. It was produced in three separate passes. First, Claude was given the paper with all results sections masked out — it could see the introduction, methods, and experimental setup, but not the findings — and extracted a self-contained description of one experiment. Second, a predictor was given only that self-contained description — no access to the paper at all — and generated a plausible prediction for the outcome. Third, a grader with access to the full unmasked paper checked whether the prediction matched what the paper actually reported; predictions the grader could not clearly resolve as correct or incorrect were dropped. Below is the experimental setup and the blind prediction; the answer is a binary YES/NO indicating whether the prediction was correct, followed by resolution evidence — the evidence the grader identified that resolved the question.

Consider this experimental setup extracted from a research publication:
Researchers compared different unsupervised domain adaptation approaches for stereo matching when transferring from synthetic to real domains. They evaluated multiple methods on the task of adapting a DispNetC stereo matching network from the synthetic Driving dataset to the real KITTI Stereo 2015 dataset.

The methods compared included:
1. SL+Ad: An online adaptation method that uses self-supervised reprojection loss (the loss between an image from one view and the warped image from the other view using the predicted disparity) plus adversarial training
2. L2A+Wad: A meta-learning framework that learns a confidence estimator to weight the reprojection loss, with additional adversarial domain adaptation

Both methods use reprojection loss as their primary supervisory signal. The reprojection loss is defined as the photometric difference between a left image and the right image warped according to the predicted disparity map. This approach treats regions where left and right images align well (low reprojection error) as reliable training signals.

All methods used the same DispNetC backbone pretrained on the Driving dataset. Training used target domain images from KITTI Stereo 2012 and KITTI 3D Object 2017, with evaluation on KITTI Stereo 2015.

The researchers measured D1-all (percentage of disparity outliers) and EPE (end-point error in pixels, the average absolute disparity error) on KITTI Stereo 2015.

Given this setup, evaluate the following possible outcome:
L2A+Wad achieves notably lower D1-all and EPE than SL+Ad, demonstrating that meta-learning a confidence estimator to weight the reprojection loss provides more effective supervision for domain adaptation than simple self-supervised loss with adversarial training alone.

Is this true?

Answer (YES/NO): YES